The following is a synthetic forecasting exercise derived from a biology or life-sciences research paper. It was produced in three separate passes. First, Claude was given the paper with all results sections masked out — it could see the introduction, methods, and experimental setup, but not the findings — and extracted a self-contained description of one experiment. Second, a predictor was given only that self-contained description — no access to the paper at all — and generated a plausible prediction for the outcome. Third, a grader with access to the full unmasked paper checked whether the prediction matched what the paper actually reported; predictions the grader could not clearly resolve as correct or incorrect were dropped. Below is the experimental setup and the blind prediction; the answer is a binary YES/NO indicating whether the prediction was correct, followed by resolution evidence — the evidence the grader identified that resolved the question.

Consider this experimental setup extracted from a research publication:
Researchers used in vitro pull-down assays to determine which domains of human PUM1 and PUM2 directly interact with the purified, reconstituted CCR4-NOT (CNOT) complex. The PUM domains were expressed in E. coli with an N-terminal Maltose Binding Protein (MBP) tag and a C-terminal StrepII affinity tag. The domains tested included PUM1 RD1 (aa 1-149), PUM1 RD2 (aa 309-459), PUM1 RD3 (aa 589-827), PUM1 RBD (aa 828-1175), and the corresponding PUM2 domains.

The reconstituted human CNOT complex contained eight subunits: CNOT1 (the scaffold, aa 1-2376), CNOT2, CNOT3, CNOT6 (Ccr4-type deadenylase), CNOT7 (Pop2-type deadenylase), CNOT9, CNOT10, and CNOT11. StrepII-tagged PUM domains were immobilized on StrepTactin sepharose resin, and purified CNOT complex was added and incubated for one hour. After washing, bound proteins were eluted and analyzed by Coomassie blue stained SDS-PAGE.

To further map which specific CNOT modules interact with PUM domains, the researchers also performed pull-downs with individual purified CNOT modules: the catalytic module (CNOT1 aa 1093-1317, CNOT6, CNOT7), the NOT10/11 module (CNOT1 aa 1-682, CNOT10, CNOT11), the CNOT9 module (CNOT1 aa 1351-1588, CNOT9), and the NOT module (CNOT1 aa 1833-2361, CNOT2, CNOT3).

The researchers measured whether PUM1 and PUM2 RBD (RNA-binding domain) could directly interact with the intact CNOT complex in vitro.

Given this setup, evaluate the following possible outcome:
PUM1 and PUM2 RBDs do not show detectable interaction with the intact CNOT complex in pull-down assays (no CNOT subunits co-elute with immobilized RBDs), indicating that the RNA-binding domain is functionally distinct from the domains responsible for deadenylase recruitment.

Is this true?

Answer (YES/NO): NO